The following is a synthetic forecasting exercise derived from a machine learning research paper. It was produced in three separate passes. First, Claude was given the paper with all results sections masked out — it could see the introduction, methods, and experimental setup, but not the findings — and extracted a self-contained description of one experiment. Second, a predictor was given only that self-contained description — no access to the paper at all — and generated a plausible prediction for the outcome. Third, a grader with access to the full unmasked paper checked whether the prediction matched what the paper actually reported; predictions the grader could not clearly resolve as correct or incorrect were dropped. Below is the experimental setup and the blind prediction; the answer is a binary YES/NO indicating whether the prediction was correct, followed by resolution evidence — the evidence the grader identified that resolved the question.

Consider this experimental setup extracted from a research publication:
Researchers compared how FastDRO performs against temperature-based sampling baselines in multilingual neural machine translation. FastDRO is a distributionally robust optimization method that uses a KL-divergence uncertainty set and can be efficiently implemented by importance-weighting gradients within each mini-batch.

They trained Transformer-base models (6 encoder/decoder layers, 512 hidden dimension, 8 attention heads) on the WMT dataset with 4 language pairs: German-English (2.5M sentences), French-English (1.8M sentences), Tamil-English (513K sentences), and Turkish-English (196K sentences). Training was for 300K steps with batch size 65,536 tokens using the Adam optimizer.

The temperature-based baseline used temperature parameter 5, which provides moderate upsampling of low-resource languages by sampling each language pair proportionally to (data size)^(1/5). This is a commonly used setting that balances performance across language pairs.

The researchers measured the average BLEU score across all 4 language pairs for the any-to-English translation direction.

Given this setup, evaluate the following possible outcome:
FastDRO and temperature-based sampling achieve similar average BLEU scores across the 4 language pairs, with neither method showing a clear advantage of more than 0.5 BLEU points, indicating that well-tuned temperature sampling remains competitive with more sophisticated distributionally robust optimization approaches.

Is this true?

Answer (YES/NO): NO